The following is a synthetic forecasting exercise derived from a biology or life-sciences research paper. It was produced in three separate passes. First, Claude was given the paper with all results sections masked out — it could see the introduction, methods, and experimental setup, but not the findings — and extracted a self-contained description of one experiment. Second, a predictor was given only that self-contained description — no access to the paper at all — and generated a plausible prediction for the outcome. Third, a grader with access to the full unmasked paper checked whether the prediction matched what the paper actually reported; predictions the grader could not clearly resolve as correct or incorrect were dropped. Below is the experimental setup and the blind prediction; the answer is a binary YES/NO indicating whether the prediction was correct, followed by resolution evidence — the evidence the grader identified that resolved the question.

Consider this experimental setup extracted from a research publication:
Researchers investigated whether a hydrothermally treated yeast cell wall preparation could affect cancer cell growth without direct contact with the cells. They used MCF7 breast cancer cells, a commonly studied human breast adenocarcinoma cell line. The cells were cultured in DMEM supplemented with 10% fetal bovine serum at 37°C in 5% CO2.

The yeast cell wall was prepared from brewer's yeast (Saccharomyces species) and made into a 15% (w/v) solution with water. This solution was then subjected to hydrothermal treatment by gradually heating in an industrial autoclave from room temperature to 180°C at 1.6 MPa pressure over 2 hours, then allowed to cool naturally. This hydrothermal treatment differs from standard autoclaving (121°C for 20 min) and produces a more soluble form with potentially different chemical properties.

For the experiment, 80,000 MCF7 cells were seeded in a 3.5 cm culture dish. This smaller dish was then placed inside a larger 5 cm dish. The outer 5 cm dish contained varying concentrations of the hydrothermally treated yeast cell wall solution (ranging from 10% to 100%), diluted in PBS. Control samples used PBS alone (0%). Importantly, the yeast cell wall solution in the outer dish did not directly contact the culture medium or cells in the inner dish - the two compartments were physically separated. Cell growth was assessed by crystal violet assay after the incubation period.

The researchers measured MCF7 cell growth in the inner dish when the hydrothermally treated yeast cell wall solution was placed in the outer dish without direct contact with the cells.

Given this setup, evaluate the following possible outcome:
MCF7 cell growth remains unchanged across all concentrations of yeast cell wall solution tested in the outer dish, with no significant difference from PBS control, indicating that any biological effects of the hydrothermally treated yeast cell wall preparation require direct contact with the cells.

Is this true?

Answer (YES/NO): NO